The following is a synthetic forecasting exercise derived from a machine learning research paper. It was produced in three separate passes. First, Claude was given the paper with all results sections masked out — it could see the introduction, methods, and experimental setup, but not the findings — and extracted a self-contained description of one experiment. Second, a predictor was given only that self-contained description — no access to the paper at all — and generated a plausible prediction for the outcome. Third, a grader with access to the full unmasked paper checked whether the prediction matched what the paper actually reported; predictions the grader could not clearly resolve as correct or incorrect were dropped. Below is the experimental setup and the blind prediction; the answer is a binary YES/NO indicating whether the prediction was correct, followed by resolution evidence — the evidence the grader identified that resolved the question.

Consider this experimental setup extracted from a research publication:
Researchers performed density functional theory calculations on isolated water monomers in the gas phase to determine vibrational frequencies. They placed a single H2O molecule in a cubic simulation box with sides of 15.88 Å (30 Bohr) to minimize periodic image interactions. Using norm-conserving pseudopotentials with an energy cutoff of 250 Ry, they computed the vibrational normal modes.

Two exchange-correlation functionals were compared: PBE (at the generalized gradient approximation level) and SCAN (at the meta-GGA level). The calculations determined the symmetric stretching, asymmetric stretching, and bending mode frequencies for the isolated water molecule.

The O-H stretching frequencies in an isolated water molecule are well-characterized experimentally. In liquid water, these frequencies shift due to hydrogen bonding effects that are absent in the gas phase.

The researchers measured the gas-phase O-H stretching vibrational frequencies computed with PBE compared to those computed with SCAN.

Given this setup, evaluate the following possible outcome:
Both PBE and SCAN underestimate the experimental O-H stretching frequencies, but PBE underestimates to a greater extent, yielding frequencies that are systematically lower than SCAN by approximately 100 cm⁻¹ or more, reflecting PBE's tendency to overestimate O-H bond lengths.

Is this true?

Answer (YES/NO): NO